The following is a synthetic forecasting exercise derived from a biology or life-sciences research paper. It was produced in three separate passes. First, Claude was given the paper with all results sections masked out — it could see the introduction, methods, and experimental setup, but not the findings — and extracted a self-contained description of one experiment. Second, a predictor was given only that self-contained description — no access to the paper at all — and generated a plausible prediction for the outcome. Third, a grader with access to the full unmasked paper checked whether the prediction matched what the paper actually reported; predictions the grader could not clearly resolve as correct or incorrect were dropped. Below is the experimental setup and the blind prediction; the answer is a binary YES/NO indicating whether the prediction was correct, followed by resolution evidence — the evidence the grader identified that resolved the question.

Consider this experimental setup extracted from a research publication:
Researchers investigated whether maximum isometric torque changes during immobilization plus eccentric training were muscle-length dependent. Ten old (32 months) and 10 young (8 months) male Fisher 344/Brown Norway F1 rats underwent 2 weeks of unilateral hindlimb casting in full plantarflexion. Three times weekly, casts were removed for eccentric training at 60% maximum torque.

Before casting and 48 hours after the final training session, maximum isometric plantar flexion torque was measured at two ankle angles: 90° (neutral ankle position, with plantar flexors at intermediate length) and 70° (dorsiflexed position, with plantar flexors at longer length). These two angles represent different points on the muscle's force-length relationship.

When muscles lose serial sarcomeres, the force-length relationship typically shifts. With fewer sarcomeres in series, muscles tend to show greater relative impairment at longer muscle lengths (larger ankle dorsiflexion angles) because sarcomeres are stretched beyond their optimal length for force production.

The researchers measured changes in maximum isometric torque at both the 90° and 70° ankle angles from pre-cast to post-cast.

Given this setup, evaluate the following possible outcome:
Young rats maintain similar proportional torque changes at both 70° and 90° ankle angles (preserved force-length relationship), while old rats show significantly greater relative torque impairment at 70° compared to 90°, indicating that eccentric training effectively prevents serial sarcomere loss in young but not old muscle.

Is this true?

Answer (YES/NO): NO